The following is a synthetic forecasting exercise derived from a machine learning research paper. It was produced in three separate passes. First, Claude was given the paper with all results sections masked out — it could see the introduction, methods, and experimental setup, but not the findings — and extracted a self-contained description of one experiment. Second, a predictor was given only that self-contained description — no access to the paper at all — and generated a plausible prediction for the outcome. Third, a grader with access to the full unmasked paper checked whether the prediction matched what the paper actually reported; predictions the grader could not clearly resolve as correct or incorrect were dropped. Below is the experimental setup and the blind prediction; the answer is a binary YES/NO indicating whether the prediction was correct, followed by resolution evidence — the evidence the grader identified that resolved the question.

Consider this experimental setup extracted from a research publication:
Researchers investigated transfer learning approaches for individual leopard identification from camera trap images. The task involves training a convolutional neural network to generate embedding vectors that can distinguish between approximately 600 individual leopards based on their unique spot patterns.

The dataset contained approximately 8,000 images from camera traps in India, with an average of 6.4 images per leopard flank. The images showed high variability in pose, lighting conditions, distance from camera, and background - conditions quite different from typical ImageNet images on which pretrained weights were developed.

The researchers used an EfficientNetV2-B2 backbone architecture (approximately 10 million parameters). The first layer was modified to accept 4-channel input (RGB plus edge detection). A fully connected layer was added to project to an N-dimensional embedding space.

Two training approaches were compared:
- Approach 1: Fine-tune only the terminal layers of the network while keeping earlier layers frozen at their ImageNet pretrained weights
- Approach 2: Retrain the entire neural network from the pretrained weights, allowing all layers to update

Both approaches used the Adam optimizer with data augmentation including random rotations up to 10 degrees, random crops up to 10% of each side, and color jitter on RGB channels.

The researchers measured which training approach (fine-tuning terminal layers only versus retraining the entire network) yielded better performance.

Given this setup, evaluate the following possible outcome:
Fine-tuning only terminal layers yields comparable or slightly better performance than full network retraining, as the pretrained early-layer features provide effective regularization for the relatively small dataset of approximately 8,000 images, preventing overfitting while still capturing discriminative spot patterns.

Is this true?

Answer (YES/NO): NO